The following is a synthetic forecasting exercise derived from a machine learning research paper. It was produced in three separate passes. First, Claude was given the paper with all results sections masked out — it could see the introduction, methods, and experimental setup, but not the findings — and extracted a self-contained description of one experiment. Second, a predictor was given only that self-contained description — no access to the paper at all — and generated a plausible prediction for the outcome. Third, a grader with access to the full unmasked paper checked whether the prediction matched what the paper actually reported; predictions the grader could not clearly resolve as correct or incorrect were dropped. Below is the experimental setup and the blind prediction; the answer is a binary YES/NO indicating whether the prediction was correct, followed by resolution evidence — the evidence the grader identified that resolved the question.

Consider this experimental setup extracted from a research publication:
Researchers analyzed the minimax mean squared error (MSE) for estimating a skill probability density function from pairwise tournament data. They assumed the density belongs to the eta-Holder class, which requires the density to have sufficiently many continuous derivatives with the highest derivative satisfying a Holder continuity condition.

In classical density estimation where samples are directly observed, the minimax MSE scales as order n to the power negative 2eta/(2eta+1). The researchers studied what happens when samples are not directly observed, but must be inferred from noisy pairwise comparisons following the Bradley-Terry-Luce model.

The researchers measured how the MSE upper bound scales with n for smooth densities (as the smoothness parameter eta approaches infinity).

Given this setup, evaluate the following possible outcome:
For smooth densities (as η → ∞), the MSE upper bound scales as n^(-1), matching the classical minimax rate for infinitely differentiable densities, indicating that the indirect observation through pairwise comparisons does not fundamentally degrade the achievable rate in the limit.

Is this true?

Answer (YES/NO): NO